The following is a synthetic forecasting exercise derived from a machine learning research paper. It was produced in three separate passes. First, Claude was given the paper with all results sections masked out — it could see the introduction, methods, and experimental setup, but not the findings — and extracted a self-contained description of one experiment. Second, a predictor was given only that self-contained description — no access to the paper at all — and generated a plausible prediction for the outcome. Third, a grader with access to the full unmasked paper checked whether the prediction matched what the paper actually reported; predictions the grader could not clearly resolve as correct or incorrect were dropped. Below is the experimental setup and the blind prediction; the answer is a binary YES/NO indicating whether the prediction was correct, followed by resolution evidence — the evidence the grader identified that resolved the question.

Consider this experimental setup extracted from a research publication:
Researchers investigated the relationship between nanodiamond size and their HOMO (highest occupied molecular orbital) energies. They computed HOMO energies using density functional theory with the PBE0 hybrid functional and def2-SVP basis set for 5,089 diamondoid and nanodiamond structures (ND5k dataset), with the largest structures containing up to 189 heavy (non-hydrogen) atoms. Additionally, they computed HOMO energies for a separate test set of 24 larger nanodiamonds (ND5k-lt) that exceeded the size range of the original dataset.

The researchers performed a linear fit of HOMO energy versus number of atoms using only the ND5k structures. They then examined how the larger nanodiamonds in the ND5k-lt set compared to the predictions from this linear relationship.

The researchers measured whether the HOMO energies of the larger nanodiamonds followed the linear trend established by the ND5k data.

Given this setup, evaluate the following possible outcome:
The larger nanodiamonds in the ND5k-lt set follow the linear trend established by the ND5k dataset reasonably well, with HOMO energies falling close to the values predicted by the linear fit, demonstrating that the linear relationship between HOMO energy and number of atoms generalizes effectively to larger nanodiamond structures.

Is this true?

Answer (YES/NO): NO